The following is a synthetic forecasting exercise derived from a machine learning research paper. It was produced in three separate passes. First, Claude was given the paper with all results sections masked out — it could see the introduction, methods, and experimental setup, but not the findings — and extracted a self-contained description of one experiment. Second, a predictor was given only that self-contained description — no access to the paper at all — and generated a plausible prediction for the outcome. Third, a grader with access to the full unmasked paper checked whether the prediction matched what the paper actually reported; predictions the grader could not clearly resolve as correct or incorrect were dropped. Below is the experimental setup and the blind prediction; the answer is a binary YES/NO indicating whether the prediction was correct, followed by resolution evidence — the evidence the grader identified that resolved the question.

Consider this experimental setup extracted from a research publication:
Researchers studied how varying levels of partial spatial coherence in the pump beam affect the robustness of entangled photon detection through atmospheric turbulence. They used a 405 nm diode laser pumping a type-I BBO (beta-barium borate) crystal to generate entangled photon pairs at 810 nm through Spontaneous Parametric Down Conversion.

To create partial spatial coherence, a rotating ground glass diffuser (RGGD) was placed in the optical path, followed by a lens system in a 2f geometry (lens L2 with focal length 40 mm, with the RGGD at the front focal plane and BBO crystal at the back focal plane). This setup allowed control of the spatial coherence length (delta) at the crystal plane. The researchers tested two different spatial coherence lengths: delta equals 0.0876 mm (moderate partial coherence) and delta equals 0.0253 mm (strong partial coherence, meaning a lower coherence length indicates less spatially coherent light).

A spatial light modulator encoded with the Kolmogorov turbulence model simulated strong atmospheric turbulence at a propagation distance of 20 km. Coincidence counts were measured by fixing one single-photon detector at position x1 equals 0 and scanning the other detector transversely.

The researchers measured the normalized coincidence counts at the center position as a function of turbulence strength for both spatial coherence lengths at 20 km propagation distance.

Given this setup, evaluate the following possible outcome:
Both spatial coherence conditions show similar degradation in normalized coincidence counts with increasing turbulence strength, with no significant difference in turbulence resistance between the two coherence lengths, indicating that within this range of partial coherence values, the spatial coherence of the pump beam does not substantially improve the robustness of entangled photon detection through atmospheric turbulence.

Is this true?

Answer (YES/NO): NO